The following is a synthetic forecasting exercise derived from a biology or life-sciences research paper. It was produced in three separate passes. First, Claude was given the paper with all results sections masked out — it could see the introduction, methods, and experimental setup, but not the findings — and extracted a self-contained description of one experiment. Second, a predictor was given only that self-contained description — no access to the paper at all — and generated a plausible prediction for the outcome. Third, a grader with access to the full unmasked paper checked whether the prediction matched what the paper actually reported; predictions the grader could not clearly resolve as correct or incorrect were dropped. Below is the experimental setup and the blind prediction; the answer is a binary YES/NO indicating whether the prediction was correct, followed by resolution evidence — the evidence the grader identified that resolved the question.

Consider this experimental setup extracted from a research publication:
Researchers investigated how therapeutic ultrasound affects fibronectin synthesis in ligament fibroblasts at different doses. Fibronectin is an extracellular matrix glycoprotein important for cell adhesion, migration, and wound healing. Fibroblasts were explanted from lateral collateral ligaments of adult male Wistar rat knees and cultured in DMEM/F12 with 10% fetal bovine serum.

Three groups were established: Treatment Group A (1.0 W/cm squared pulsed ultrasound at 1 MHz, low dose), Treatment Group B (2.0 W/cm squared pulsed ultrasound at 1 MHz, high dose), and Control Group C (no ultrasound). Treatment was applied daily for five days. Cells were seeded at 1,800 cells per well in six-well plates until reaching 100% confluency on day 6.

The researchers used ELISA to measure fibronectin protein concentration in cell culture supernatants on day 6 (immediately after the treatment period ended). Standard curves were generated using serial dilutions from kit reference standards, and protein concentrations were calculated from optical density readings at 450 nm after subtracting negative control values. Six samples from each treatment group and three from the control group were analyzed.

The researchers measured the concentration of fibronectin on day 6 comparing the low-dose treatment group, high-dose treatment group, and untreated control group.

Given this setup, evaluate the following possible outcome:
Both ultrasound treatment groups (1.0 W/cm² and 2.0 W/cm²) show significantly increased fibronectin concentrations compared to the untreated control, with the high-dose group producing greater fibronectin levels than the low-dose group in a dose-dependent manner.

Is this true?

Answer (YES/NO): NO